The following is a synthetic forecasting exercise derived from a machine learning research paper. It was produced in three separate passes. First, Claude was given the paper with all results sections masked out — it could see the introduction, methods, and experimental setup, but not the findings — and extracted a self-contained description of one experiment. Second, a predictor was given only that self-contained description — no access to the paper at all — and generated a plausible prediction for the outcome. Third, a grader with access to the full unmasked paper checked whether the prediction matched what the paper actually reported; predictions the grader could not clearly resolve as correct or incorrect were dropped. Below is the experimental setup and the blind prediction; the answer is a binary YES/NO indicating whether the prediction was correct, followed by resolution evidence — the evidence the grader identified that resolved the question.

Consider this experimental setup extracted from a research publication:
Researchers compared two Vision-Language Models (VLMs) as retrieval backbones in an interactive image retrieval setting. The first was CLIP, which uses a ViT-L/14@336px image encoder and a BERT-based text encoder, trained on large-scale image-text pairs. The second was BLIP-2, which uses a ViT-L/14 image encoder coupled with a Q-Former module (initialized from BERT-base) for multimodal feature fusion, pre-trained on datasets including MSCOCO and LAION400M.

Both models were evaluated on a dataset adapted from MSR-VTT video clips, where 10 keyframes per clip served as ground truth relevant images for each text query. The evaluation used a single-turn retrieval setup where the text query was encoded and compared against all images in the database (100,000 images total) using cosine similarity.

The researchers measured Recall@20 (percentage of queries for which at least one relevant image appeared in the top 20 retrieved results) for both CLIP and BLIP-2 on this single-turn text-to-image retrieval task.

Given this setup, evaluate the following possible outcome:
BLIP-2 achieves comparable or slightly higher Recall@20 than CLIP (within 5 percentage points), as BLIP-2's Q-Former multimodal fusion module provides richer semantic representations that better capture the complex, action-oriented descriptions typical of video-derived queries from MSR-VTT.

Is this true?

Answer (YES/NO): YES